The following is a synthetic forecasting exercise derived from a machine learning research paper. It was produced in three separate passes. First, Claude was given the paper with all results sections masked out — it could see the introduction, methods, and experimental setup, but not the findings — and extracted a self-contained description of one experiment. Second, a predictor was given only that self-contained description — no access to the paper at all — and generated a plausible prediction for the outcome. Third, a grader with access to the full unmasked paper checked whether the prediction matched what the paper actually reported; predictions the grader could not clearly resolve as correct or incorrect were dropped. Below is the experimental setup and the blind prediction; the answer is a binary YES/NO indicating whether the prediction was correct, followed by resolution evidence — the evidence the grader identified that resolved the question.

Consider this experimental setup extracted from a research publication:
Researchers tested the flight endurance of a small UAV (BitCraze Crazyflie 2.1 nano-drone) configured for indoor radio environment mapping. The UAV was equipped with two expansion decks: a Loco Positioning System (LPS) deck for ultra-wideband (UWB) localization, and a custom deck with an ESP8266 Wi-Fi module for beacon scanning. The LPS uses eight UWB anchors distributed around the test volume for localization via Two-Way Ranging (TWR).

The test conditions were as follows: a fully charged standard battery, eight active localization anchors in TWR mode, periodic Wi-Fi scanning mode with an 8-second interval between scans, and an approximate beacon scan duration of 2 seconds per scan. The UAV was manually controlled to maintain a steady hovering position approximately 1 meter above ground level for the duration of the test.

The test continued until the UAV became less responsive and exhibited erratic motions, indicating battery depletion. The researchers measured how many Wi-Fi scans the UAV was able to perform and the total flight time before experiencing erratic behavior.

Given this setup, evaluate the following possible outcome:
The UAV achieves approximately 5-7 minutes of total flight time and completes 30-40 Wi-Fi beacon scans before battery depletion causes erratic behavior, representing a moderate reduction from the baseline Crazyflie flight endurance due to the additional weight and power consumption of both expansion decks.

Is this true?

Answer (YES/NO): YES